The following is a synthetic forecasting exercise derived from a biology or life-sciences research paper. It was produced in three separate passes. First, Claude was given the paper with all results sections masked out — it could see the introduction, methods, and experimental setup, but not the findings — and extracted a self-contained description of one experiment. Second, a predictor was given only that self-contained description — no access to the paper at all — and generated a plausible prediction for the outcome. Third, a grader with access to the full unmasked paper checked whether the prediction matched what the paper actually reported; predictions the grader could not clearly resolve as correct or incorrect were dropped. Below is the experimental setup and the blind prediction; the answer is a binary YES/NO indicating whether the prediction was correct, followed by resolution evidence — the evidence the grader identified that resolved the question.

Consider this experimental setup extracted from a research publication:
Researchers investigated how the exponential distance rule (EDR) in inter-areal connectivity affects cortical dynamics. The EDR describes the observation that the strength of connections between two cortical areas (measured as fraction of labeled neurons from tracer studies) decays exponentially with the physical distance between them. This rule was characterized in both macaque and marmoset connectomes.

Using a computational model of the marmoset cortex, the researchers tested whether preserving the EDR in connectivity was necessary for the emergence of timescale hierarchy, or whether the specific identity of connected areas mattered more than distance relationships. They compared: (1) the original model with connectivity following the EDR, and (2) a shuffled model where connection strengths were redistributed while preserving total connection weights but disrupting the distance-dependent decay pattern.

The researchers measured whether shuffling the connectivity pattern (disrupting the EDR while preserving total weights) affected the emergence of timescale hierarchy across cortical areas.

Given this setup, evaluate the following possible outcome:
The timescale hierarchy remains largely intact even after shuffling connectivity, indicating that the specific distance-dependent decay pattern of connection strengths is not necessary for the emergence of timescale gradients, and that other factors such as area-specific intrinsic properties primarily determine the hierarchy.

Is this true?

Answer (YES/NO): NO